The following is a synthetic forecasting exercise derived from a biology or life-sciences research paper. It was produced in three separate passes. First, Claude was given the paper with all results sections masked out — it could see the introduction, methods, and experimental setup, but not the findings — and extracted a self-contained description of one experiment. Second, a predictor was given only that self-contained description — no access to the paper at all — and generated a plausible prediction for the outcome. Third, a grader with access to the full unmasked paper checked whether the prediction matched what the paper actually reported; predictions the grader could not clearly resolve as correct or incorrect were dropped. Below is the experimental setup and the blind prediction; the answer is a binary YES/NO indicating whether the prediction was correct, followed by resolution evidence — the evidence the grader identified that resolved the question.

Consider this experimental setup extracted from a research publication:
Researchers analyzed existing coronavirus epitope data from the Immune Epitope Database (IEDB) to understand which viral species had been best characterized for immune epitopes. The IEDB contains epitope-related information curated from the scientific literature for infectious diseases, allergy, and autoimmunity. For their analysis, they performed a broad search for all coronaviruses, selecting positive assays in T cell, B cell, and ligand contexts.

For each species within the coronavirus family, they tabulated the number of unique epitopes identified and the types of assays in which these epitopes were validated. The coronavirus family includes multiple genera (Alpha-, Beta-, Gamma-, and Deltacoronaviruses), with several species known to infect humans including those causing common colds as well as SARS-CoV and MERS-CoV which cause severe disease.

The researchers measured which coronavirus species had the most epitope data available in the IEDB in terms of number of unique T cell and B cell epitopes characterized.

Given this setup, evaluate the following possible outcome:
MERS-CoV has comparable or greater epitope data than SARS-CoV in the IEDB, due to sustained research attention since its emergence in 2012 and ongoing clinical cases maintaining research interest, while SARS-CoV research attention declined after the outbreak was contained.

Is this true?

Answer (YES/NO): NO